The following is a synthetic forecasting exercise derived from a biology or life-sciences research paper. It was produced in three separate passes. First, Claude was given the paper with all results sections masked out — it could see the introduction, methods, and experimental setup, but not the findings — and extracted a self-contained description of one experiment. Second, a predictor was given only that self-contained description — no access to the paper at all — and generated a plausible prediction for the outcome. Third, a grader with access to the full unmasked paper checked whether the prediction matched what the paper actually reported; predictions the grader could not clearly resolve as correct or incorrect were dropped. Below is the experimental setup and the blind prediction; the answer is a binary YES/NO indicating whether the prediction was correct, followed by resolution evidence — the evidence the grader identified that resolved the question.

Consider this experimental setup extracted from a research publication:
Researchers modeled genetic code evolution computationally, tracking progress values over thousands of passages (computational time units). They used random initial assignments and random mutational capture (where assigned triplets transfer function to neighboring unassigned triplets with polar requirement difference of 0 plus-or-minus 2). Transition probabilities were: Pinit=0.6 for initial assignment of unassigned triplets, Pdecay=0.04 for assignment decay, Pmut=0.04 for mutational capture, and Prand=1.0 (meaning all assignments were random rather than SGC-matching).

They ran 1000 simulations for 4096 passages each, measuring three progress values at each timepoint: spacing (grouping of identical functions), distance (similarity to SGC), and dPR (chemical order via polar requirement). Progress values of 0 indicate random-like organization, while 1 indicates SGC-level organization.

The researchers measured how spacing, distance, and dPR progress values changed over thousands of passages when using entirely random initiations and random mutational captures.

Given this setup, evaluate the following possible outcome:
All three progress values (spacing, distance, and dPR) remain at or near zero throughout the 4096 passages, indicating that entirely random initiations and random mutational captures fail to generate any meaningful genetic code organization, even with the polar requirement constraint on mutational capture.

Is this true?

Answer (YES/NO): YES